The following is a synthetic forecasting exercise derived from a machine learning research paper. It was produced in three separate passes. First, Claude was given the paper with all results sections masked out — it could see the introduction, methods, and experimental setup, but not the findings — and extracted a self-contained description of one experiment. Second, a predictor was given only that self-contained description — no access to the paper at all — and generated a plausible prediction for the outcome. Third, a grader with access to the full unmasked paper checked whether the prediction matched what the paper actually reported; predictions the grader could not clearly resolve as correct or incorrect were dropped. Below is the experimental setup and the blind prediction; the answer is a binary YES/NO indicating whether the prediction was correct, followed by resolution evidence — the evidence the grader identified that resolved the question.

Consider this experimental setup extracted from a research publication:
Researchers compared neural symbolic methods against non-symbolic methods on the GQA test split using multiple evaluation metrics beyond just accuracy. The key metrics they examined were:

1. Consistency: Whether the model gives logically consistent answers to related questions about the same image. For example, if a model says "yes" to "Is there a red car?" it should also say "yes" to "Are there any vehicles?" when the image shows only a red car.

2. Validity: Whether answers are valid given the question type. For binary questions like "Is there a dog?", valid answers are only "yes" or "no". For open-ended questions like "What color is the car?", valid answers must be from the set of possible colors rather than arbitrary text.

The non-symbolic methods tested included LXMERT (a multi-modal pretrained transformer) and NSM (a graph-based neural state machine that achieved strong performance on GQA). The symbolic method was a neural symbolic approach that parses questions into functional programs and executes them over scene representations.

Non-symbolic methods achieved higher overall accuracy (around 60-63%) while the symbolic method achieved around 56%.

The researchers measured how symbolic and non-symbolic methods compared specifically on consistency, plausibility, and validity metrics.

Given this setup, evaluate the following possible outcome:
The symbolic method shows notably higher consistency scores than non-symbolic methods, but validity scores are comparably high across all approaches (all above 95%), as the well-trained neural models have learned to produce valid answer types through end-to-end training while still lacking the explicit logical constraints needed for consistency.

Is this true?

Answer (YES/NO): NO